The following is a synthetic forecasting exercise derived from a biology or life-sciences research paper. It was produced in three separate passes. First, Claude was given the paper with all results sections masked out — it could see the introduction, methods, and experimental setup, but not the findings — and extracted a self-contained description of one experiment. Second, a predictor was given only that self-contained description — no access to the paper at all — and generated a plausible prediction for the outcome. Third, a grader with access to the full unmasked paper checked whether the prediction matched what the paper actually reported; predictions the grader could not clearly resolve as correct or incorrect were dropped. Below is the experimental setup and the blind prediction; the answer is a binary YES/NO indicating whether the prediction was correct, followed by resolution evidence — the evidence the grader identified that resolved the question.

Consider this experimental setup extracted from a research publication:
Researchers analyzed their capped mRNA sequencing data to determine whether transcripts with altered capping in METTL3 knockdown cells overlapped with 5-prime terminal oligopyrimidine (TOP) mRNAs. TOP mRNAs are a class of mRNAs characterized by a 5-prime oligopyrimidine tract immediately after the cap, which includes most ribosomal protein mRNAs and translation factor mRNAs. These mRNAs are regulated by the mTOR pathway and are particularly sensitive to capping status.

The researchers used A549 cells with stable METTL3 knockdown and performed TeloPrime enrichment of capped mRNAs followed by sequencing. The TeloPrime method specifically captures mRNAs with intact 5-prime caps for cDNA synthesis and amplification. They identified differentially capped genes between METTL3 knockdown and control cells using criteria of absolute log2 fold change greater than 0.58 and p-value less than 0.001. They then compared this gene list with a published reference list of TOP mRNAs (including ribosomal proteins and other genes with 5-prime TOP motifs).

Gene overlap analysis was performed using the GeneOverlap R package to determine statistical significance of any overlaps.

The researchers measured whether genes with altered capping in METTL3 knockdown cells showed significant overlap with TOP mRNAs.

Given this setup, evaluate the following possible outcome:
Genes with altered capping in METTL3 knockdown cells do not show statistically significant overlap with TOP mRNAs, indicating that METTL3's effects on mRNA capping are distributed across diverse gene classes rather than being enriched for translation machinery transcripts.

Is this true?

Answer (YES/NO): NO